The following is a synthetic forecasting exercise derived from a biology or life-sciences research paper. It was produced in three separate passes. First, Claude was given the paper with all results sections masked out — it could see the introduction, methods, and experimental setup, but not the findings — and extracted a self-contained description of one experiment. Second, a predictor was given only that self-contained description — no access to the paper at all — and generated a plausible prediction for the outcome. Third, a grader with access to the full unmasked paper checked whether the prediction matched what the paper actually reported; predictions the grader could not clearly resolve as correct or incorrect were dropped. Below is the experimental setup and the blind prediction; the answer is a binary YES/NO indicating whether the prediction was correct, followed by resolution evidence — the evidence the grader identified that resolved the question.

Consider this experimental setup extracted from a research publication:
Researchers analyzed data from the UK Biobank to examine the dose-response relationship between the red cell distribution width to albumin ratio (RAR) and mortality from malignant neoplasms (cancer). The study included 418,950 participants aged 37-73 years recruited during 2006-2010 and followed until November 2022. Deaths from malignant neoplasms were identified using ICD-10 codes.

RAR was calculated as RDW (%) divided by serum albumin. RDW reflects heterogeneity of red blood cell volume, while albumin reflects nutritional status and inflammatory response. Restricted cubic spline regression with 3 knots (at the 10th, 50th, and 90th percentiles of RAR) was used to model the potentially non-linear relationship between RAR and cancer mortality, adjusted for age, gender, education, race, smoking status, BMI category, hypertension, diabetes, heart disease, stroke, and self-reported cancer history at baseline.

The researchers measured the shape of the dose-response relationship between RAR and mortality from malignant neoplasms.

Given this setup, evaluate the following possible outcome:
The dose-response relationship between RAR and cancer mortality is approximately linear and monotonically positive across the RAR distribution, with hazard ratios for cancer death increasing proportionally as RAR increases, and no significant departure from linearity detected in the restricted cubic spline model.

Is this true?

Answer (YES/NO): NO